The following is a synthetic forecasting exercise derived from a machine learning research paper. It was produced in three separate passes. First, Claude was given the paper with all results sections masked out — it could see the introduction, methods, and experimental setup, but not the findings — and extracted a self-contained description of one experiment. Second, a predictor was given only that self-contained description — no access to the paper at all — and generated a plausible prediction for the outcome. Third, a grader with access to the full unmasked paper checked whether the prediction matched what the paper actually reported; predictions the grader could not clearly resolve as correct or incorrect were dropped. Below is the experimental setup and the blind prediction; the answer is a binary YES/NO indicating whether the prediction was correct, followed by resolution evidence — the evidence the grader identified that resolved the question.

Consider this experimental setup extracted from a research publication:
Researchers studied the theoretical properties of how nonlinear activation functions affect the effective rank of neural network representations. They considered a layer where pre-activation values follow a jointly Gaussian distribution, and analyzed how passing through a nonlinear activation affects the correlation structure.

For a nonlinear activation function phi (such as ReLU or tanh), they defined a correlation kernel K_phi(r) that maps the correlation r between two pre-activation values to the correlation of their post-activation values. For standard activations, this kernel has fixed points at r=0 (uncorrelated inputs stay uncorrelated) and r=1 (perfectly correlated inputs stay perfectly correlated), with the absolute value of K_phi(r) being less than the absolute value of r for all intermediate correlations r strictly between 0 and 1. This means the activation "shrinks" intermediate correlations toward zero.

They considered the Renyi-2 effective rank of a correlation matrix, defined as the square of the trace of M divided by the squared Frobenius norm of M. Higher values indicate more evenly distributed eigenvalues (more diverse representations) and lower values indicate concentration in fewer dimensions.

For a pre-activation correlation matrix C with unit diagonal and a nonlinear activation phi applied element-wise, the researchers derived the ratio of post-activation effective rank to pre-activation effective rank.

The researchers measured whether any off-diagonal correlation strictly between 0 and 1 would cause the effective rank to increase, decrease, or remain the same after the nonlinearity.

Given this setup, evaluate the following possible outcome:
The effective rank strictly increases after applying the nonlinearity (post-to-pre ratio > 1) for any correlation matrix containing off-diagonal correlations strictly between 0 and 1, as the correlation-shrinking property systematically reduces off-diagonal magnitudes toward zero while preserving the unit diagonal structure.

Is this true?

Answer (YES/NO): YES